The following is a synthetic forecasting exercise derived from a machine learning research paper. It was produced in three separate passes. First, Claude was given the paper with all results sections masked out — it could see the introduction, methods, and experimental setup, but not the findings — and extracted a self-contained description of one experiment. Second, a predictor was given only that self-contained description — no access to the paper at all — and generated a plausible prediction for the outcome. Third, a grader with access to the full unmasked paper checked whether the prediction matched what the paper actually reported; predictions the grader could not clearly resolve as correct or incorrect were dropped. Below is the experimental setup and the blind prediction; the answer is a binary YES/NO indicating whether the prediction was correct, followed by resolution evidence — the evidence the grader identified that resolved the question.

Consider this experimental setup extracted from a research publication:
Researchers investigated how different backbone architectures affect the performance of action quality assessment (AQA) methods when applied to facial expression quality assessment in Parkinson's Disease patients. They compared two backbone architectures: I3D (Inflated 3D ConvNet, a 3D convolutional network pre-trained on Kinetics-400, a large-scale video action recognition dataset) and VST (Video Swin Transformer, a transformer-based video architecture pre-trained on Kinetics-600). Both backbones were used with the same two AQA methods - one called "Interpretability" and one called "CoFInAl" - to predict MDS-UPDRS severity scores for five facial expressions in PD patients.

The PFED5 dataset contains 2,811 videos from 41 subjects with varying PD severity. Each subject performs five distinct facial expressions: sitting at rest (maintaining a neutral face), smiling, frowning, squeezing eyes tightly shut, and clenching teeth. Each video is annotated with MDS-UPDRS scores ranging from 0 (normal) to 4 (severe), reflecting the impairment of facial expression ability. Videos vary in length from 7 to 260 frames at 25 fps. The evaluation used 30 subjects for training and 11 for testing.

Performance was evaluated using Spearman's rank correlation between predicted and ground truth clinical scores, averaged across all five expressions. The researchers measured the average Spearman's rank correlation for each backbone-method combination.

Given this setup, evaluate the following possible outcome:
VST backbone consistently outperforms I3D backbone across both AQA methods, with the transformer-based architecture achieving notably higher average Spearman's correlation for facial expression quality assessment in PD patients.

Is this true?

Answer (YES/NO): NO